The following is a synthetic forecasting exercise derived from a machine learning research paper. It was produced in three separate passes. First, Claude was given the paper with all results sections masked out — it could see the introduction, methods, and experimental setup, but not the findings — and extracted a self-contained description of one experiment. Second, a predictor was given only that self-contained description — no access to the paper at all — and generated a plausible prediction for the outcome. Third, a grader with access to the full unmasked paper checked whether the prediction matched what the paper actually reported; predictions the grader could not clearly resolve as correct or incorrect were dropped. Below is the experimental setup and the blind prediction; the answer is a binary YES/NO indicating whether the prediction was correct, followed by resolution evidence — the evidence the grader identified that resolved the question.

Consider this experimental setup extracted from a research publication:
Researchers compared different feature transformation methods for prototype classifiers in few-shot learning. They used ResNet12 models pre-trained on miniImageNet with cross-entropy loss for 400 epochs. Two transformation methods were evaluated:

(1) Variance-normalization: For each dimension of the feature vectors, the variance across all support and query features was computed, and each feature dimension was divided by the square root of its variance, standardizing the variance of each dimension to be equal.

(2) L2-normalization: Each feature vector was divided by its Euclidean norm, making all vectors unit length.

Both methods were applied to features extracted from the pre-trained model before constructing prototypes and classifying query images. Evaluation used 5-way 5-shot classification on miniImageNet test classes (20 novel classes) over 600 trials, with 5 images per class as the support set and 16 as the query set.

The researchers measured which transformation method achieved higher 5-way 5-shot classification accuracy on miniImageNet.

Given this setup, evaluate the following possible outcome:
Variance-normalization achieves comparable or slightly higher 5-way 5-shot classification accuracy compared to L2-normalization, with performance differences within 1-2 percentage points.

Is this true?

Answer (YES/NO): NO